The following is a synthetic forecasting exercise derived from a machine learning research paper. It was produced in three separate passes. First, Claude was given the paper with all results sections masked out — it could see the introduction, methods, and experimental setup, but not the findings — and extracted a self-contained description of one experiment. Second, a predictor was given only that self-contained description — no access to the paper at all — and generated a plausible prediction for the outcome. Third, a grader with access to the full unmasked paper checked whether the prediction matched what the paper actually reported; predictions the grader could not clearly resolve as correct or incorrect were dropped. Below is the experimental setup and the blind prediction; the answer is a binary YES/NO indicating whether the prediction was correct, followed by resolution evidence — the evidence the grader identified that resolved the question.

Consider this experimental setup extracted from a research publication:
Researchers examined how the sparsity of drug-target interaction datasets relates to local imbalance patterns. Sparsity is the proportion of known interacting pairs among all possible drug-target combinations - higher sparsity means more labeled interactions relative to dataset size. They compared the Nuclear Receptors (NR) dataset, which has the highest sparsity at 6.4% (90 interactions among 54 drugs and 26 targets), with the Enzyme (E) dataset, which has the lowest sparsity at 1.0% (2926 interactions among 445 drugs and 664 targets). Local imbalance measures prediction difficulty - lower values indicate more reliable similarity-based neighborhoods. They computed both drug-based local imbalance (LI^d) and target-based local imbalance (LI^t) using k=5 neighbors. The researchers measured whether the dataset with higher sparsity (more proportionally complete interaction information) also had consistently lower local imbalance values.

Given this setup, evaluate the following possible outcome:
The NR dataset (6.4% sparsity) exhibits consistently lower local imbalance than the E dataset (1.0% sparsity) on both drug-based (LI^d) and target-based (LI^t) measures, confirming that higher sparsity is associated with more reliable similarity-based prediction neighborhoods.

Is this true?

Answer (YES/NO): NO